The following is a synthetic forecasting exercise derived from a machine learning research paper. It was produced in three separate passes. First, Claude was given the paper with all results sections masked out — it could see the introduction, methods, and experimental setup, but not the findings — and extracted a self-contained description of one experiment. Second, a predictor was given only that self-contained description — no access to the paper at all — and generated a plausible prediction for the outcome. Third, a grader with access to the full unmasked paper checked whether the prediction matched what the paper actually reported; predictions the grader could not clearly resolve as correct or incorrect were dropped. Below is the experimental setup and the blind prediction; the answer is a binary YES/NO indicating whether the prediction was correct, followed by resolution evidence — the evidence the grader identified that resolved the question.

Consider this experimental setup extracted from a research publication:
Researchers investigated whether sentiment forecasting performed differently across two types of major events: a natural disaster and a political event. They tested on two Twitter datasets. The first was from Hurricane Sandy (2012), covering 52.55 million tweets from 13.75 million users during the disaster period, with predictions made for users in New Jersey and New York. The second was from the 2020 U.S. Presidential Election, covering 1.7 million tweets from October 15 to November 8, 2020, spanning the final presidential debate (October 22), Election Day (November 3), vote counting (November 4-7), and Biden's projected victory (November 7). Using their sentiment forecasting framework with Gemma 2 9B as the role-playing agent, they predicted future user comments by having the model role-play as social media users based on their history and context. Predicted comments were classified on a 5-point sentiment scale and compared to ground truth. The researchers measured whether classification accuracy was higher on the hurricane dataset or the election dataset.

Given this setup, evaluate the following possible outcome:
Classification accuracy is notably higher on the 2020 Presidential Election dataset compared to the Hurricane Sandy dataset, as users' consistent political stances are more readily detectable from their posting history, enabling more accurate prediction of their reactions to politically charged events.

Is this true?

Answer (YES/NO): YES